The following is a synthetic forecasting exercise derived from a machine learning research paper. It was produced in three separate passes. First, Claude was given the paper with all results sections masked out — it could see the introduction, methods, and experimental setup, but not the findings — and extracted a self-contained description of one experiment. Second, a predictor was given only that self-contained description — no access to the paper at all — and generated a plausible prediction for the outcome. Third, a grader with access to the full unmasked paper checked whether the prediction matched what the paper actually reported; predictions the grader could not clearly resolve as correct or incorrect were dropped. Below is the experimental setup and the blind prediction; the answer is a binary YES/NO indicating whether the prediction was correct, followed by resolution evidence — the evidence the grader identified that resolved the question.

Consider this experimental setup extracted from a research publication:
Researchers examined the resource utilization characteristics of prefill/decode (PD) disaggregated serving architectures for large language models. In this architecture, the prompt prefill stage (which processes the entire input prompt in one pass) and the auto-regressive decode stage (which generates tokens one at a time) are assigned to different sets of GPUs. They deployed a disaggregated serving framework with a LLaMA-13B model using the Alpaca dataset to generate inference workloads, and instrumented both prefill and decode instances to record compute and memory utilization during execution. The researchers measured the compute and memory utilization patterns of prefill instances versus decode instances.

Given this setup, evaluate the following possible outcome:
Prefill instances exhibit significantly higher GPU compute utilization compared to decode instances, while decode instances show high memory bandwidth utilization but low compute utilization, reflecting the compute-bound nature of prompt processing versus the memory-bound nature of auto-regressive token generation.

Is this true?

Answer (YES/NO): YES